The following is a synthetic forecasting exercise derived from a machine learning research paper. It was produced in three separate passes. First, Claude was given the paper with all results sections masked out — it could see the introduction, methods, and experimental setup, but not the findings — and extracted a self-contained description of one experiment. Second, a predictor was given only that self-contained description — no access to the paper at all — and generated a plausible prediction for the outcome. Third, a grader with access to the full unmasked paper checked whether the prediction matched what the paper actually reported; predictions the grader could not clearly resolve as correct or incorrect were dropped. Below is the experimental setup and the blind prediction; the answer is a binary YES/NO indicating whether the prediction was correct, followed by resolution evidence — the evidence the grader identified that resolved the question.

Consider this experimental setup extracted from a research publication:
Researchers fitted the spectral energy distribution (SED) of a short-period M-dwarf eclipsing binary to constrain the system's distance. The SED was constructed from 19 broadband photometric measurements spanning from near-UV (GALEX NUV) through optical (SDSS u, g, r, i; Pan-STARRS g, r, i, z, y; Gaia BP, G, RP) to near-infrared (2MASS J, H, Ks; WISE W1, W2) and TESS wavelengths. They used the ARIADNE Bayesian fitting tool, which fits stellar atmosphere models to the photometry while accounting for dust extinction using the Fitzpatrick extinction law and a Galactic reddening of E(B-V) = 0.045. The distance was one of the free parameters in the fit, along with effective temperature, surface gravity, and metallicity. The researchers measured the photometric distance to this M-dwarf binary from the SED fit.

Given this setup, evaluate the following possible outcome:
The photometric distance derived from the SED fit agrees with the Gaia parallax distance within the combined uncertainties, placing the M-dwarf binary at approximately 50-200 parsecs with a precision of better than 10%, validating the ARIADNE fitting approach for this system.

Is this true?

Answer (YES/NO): NO